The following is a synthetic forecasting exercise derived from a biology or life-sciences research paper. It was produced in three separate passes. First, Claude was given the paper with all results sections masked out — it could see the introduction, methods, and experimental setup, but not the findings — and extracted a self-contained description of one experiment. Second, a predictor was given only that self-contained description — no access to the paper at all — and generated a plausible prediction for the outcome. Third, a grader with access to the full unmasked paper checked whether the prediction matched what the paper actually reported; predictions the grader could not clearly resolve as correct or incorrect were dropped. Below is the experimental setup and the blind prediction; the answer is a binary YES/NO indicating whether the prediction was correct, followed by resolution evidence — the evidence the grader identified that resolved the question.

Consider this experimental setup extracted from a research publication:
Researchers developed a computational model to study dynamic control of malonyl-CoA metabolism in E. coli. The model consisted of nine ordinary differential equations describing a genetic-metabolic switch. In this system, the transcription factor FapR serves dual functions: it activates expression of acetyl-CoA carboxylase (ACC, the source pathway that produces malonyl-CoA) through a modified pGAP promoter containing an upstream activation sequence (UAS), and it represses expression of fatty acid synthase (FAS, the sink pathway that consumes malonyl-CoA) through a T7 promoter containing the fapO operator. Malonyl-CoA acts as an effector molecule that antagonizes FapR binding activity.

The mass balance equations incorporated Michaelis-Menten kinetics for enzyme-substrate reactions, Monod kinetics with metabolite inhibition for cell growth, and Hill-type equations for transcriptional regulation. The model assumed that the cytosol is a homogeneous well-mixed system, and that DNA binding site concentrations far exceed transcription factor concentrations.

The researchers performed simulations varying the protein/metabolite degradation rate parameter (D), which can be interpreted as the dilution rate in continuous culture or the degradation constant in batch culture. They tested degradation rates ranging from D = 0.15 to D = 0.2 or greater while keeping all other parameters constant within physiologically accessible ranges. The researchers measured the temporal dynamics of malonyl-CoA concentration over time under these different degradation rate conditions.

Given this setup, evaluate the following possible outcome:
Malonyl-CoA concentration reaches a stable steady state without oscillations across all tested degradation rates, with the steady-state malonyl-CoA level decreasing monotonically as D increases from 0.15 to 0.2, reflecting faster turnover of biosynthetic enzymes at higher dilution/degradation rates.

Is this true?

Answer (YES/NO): NO